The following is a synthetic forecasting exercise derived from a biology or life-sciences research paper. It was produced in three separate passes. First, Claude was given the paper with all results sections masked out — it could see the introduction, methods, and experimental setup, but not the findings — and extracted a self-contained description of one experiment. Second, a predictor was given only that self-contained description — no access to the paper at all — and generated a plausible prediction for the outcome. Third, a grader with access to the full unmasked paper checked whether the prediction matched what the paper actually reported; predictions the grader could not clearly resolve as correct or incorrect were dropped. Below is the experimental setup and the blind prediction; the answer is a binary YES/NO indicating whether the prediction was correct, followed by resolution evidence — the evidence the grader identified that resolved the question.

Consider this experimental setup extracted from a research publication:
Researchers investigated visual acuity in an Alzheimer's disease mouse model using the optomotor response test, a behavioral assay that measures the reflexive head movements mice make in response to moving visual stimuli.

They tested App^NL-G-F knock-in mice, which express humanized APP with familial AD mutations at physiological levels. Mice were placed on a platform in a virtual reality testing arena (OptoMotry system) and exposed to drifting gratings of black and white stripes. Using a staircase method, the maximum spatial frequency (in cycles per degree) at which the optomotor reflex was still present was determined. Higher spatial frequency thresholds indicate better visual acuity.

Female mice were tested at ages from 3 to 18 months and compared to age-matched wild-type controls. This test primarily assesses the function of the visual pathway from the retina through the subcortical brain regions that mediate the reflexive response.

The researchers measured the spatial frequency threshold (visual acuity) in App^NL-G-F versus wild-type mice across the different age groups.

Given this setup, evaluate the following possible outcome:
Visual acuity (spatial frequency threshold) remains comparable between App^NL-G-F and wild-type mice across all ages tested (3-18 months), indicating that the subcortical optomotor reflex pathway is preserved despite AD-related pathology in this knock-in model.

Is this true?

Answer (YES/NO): YES